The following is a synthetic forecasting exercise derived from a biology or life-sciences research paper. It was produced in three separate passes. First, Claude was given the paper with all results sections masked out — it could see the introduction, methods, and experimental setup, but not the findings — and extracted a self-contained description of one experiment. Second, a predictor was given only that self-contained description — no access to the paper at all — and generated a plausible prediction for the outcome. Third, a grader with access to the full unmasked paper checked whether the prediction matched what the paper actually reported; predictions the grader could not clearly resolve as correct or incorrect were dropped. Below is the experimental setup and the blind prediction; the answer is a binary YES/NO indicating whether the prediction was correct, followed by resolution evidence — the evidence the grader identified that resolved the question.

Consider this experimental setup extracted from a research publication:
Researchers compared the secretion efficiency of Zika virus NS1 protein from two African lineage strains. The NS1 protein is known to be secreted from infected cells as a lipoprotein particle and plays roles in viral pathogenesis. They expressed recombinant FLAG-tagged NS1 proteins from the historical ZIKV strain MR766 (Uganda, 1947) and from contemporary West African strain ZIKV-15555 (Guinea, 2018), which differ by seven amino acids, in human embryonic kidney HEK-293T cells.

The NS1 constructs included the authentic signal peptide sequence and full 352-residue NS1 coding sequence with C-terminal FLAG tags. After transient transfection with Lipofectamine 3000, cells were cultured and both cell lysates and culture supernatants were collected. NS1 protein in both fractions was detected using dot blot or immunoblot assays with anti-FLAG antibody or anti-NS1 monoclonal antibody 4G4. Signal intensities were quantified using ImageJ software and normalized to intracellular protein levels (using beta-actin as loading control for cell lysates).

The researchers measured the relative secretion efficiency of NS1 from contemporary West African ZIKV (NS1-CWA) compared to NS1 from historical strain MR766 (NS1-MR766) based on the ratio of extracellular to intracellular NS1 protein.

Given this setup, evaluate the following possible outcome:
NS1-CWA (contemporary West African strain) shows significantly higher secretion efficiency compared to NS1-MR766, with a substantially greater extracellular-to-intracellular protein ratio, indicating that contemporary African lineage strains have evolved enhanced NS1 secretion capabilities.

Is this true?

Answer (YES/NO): YES